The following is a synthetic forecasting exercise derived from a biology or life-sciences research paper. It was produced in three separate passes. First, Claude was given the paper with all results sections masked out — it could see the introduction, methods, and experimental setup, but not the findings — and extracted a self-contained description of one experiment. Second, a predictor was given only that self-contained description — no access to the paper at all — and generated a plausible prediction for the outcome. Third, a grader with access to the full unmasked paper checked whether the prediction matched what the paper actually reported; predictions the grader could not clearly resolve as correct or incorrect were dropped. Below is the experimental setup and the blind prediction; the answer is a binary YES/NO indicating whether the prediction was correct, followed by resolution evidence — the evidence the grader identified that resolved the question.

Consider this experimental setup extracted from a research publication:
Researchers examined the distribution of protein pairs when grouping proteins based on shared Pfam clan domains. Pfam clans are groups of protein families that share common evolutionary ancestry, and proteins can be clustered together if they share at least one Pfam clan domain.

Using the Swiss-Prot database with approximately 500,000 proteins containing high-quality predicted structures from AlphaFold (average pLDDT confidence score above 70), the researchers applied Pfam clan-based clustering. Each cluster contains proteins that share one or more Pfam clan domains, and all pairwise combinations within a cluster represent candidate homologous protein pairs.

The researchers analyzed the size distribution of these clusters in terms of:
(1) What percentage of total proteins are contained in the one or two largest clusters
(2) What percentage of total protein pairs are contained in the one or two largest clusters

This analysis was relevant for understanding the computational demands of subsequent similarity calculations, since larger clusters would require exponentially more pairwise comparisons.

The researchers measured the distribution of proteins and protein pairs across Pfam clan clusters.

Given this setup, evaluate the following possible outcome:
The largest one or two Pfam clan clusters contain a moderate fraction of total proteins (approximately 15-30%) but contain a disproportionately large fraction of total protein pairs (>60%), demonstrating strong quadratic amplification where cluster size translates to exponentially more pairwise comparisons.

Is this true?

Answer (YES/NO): NO